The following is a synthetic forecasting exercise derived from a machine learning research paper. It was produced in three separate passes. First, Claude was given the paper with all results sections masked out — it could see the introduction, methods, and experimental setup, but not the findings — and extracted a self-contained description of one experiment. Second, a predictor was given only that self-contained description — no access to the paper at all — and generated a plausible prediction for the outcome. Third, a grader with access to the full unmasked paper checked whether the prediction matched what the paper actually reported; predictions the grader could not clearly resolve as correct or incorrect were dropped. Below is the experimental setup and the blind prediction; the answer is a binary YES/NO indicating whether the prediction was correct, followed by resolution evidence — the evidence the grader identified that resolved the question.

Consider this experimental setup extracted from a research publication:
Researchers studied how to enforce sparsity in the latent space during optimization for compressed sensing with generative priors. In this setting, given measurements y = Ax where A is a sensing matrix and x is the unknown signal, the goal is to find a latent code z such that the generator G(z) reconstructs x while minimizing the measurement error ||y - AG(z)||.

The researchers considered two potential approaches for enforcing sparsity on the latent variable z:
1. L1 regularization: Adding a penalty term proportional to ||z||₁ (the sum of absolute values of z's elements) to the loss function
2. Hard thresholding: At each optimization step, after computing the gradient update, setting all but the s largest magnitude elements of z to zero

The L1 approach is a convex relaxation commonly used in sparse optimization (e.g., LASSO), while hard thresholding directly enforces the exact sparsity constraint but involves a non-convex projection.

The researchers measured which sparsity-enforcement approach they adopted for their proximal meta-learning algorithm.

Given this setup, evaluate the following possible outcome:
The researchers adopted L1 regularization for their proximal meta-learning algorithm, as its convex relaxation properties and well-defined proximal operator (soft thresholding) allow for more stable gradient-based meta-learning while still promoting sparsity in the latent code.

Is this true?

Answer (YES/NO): NO